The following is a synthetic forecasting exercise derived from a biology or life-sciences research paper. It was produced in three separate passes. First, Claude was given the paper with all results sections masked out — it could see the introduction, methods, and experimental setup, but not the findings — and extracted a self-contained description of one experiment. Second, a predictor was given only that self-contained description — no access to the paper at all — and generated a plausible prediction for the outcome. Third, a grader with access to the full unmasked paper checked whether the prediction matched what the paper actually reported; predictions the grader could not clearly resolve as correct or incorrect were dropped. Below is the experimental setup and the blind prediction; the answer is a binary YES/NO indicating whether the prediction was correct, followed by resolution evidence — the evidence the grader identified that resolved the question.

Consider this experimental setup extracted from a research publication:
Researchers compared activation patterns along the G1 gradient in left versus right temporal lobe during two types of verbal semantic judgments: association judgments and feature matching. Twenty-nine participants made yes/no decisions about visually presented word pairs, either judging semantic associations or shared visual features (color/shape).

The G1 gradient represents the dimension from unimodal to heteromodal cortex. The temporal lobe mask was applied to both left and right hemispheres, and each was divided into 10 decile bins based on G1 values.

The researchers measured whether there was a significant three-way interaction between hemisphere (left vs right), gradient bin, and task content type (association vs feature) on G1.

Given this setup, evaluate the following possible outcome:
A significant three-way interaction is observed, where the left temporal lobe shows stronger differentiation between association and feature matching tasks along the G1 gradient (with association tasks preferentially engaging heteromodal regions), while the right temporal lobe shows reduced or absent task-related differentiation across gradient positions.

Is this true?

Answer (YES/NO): NO